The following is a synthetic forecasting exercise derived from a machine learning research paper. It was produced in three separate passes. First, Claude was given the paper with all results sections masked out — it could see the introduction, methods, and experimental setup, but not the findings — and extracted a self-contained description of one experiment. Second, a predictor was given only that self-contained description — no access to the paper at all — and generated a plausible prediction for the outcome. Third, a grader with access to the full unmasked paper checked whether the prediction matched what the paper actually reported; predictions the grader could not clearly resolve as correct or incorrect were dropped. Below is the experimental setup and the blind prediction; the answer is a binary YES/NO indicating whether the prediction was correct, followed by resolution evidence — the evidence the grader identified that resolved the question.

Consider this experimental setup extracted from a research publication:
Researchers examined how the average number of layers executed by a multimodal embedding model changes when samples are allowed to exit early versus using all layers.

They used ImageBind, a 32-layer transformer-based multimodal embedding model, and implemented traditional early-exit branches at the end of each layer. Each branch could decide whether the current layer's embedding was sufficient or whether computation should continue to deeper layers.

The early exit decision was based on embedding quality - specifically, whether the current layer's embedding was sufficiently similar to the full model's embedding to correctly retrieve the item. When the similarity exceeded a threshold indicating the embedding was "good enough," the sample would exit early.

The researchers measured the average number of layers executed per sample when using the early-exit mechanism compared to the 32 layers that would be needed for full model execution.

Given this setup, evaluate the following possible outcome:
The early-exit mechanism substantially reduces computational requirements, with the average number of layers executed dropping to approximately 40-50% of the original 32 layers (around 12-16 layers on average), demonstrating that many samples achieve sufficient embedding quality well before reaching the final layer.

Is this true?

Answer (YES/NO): NO